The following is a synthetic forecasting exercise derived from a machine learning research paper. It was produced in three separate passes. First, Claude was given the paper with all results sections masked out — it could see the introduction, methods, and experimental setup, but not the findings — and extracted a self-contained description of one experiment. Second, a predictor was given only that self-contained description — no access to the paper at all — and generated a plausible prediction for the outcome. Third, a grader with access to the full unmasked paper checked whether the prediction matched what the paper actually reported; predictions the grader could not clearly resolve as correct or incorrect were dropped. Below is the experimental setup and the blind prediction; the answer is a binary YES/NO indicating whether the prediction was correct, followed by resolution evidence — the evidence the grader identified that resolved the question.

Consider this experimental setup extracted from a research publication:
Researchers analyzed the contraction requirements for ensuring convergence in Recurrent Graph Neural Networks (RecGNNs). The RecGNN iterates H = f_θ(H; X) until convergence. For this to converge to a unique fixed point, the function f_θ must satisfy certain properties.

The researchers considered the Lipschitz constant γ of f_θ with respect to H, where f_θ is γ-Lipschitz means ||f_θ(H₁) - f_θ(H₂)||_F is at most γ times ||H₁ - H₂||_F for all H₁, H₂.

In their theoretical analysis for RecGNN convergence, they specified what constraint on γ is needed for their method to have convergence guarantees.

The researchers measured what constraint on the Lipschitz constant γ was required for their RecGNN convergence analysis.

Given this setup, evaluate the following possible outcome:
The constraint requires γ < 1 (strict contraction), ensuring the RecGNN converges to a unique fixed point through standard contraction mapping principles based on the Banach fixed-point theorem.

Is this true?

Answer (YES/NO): YES